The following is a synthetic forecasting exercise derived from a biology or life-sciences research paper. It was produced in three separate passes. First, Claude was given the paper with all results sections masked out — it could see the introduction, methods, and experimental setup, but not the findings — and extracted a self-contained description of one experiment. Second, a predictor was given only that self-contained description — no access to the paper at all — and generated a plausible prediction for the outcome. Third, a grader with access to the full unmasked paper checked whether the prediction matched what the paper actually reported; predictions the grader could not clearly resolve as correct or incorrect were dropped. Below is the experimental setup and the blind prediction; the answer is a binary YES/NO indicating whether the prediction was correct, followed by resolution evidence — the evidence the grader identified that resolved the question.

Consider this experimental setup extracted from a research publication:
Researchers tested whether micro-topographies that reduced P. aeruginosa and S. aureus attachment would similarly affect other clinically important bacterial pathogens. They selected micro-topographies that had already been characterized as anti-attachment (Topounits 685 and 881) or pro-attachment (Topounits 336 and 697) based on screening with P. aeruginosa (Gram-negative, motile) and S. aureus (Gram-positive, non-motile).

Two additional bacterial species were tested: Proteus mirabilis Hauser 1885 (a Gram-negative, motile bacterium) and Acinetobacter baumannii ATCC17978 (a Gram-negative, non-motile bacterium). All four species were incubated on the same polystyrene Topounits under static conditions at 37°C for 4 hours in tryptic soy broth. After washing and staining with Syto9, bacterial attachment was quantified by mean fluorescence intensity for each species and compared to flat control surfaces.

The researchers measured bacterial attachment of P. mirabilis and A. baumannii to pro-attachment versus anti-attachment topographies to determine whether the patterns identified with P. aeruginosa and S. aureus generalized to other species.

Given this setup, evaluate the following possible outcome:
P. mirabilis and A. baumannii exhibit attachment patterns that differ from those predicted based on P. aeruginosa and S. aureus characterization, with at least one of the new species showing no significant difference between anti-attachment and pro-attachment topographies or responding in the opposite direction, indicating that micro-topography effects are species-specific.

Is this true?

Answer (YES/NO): NO